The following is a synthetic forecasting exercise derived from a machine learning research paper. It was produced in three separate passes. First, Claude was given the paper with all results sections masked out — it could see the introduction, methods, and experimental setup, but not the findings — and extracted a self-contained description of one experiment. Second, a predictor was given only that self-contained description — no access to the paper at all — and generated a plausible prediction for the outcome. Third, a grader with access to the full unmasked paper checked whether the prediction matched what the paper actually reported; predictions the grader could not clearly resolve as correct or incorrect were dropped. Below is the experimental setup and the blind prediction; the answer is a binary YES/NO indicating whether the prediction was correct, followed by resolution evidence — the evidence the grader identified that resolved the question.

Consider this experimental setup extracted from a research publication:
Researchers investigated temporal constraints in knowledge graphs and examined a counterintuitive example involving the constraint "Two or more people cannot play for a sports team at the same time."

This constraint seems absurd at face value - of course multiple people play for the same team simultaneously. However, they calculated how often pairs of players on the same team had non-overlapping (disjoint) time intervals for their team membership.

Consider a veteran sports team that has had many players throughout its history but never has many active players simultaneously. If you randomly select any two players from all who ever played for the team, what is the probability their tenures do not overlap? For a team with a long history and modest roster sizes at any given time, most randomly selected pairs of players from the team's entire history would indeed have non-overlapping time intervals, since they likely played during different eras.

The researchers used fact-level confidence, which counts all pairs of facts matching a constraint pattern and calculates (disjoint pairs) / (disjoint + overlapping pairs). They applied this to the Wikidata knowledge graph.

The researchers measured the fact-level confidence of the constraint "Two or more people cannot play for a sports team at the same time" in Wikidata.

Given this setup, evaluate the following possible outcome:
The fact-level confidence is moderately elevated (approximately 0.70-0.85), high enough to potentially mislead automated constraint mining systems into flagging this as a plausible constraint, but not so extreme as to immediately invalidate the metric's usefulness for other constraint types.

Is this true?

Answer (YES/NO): NO